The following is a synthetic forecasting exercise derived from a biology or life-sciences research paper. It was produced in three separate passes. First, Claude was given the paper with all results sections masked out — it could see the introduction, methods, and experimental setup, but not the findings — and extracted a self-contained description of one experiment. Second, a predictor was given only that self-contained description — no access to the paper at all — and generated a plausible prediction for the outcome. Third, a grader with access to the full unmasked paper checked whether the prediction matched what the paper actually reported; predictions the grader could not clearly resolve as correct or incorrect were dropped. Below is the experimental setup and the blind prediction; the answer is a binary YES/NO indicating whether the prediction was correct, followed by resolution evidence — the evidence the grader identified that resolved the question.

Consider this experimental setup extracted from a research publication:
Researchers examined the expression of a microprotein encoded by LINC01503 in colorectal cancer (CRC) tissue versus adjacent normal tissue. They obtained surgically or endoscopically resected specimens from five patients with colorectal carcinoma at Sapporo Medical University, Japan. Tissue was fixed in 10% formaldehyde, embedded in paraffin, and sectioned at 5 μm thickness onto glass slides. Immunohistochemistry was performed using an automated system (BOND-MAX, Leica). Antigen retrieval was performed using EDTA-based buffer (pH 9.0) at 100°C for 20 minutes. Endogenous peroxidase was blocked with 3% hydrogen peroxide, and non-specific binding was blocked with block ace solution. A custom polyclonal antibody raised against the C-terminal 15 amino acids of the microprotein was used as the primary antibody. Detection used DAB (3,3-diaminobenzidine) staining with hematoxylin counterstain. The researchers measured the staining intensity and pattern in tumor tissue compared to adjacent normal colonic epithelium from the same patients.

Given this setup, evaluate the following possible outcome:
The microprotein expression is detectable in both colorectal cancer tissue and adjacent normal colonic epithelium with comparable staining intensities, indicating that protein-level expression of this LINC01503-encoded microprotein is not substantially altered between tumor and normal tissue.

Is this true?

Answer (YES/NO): NO